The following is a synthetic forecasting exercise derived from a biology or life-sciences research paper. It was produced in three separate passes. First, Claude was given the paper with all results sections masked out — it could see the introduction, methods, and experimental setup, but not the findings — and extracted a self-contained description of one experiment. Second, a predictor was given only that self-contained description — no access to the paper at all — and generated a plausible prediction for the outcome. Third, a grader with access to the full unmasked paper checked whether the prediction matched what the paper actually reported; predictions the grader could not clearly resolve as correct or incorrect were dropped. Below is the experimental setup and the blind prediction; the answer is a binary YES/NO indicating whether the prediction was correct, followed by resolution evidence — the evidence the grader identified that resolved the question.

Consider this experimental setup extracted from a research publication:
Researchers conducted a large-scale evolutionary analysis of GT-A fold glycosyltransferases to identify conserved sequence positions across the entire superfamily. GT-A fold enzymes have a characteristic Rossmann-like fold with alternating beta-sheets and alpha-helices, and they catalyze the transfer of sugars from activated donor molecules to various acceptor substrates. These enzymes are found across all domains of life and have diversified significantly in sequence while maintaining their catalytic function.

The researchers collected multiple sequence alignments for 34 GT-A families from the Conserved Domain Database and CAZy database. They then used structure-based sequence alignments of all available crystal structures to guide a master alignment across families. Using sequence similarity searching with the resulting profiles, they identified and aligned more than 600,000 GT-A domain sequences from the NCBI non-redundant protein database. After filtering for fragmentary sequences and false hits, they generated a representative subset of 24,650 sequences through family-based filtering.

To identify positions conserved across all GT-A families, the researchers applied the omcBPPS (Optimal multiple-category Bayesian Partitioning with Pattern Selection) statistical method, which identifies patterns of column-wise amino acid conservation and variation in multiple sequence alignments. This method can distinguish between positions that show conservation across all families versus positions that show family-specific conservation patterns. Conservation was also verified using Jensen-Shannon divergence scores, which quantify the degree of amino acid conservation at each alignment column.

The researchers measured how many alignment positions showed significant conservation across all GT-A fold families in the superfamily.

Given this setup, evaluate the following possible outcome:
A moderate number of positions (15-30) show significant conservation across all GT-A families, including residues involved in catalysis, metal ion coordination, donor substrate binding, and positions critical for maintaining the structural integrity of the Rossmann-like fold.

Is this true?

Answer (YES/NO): YES